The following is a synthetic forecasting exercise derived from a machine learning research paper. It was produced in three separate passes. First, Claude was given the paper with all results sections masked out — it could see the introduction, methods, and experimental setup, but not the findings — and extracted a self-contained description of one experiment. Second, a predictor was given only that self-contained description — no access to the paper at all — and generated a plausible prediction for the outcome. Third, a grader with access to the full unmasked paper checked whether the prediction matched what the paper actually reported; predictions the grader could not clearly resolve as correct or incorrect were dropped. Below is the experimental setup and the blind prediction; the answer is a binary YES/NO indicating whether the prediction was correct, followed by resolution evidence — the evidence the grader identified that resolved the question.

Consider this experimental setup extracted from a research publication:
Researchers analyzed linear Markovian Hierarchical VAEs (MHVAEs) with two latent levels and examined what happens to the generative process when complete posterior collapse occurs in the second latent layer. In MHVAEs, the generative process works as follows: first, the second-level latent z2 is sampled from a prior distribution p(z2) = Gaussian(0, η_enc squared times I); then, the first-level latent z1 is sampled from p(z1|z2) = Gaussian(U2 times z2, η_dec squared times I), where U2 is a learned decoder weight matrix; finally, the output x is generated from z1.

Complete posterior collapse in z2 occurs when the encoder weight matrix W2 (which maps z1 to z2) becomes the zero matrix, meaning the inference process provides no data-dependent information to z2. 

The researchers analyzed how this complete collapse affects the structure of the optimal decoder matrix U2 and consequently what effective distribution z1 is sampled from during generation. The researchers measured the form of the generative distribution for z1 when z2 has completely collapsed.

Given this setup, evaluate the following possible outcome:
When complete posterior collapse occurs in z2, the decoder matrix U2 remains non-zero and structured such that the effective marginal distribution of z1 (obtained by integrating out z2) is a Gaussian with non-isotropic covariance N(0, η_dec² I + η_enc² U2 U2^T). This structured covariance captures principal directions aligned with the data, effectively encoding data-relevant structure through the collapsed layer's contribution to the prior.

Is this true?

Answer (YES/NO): NO